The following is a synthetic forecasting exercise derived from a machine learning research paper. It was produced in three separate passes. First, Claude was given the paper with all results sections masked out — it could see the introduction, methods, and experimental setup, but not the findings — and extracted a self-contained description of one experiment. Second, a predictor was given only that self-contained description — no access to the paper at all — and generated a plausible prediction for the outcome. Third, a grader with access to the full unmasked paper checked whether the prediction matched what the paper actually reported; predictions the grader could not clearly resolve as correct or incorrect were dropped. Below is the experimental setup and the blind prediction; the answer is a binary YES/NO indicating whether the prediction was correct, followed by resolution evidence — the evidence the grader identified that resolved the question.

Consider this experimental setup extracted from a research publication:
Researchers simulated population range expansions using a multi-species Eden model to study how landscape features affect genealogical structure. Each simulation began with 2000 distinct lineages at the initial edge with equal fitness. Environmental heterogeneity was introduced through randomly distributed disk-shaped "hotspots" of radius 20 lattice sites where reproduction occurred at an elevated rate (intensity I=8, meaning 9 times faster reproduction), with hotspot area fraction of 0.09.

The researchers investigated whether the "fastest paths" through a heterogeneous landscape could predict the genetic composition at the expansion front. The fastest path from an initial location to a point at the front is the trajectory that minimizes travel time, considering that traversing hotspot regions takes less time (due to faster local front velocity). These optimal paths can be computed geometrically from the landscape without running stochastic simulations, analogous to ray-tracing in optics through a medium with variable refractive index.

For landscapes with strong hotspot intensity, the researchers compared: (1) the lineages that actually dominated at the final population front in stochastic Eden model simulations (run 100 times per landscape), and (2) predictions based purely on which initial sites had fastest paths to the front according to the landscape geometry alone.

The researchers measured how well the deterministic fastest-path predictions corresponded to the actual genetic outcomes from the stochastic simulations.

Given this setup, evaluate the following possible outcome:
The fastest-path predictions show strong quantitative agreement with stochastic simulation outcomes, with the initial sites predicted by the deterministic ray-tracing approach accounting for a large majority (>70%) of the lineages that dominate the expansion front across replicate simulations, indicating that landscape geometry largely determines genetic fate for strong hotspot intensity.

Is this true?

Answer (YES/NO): YES